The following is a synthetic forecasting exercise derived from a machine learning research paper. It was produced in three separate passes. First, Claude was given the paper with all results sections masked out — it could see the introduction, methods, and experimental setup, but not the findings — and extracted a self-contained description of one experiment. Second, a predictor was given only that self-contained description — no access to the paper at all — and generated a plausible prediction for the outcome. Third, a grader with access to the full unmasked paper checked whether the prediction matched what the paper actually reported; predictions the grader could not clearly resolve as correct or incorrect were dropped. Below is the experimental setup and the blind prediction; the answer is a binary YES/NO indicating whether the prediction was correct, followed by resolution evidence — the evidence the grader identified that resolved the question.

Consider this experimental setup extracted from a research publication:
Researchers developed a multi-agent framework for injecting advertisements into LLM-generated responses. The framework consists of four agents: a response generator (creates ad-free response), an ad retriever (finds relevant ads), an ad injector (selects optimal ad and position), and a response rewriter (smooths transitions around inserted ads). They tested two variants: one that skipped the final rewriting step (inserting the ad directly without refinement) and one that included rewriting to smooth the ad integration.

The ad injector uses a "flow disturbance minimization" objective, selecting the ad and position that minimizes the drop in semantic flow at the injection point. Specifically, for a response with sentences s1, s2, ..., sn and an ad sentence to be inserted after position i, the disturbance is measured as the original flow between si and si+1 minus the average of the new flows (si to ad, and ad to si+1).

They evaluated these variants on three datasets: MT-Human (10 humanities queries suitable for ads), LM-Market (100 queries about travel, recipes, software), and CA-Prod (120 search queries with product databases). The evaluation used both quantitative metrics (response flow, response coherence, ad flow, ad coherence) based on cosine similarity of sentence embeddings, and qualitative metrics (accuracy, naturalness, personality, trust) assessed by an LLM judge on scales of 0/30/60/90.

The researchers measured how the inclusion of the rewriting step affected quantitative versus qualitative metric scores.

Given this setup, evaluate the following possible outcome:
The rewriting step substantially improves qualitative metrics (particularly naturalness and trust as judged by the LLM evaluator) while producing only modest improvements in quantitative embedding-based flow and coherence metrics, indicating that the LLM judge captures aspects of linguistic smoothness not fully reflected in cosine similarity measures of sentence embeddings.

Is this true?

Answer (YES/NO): NO